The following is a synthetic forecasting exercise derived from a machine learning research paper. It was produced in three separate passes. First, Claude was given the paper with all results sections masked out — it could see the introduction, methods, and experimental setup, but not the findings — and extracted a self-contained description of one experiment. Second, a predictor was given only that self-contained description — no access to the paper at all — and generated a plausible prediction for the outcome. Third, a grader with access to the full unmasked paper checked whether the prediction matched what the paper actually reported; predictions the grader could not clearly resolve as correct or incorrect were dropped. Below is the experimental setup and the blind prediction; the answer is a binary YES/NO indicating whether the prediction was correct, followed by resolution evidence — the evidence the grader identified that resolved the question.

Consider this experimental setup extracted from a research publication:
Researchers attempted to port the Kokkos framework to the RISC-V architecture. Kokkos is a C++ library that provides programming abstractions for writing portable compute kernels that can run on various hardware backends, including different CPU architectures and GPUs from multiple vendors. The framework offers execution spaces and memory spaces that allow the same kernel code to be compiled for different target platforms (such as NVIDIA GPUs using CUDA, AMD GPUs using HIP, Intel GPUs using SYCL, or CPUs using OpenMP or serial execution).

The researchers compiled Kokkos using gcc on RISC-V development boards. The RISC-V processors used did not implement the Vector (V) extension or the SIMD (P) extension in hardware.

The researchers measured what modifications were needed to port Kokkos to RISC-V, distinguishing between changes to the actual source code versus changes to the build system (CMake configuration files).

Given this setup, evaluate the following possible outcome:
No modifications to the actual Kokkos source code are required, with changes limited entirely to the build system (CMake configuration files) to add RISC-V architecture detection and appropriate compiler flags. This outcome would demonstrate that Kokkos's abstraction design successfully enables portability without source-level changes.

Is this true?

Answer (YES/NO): YES